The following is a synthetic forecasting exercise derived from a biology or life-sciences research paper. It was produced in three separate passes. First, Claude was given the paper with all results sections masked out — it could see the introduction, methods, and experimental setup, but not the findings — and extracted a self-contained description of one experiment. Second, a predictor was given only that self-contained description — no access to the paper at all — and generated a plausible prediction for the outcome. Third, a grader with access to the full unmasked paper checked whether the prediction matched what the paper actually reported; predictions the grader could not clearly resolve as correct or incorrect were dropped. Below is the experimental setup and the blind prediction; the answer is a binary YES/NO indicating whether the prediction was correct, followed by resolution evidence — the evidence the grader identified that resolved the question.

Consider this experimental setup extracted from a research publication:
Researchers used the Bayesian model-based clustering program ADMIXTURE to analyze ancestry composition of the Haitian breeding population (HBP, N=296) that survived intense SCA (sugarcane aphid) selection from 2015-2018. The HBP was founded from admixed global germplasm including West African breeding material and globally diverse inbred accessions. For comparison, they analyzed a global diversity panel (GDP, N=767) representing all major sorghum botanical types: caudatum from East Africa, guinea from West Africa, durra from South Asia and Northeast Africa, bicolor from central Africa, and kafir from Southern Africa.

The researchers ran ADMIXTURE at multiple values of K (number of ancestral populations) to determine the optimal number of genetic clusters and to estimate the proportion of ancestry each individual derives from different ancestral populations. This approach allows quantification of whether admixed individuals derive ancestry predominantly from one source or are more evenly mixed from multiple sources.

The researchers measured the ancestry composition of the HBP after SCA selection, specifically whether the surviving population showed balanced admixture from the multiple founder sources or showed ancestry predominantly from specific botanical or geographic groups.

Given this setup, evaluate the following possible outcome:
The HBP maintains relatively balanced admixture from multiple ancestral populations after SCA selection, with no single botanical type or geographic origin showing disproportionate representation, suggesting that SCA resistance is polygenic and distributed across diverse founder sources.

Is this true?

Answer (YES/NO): NO